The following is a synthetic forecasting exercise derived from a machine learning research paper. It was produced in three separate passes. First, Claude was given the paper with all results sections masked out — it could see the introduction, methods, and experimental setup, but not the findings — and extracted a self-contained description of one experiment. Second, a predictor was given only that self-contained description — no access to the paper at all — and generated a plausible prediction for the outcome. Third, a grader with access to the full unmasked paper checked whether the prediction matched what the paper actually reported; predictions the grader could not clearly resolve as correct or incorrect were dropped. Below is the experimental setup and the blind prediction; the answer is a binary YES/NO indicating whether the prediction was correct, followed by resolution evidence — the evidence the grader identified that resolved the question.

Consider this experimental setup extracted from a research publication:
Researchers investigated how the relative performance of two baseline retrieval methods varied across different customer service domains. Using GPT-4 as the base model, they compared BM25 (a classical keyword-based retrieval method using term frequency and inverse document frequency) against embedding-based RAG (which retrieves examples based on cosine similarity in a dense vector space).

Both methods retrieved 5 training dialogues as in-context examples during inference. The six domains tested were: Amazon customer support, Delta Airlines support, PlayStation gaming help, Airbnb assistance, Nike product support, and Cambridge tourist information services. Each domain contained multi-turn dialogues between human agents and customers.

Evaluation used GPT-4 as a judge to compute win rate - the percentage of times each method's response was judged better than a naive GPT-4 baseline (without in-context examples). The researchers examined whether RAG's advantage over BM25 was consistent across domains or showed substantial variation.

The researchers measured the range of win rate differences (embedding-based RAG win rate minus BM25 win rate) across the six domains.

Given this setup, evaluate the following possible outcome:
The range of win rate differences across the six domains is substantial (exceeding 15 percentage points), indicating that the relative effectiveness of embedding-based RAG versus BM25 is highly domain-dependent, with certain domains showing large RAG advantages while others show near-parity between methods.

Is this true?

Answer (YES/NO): NO